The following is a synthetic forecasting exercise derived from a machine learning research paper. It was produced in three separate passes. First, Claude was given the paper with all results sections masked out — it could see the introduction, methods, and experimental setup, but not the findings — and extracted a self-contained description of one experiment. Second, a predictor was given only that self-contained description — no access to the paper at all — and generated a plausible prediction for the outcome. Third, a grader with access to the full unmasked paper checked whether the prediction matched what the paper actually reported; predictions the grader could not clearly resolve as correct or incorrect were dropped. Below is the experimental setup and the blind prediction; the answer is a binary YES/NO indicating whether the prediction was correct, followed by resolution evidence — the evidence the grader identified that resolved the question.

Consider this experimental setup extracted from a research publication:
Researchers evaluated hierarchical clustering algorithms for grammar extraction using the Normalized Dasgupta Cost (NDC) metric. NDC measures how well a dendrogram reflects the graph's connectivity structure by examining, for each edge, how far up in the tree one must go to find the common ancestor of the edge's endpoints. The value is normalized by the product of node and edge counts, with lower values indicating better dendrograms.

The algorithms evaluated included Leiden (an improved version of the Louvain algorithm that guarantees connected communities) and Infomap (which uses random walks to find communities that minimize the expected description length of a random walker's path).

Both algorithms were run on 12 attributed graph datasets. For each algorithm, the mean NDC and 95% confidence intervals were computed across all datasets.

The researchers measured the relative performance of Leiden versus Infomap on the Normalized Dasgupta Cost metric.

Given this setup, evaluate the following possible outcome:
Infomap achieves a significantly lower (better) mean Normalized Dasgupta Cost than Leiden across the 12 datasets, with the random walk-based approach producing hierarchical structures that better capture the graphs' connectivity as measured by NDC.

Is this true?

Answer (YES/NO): NO